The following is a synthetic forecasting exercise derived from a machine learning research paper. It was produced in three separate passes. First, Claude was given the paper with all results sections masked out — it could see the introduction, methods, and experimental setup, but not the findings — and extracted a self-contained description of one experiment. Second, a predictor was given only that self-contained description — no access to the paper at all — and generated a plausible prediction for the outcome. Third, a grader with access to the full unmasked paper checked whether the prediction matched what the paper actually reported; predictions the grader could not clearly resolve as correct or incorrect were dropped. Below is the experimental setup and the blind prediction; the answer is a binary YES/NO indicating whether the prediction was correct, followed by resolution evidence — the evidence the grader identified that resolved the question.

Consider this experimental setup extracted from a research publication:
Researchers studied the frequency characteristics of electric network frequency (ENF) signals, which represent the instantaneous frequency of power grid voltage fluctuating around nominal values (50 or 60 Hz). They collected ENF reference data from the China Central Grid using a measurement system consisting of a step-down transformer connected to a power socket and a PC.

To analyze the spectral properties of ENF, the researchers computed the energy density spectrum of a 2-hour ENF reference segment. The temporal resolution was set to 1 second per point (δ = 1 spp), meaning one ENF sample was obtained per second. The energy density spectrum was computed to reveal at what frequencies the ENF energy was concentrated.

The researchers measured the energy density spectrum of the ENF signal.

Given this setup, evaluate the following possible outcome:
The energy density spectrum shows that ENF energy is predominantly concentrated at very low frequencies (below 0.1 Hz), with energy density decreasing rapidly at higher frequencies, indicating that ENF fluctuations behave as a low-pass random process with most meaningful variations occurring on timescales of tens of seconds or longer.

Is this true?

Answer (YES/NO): YES